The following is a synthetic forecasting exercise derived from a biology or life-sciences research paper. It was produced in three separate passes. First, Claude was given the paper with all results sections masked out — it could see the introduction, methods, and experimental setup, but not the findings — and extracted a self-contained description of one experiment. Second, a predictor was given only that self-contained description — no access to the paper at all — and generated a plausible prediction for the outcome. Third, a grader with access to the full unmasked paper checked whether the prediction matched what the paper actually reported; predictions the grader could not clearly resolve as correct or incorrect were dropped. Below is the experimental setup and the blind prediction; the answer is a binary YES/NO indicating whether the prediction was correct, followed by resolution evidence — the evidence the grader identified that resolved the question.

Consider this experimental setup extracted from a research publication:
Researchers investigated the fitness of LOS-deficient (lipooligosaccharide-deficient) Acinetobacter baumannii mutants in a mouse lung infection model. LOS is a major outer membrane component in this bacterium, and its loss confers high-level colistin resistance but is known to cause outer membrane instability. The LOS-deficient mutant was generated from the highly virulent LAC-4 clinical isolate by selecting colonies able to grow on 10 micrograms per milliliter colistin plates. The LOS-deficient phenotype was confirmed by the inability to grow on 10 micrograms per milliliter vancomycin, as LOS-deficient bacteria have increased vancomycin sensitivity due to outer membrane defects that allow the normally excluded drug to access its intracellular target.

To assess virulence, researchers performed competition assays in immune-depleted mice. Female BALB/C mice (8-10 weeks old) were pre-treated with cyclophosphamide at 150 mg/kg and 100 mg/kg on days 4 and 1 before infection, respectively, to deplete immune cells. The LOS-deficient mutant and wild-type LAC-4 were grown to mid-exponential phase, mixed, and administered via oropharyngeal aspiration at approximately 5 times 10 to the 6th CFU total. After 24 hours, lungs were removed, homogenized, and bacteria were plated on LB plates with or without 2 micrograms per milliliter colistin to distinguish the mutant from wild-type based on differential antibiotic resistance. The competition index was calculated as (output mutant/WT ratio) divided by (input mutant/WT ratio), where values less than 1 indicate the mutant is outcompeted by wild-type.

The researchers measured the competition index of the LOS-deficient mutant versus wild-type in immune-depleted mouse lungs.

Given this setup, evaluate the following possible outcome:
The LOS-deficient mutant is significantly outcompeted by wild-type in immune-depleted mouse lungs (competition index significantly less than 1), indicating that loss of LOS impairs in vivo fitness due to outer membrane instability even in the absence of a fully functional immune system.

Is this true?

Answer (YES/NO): YES